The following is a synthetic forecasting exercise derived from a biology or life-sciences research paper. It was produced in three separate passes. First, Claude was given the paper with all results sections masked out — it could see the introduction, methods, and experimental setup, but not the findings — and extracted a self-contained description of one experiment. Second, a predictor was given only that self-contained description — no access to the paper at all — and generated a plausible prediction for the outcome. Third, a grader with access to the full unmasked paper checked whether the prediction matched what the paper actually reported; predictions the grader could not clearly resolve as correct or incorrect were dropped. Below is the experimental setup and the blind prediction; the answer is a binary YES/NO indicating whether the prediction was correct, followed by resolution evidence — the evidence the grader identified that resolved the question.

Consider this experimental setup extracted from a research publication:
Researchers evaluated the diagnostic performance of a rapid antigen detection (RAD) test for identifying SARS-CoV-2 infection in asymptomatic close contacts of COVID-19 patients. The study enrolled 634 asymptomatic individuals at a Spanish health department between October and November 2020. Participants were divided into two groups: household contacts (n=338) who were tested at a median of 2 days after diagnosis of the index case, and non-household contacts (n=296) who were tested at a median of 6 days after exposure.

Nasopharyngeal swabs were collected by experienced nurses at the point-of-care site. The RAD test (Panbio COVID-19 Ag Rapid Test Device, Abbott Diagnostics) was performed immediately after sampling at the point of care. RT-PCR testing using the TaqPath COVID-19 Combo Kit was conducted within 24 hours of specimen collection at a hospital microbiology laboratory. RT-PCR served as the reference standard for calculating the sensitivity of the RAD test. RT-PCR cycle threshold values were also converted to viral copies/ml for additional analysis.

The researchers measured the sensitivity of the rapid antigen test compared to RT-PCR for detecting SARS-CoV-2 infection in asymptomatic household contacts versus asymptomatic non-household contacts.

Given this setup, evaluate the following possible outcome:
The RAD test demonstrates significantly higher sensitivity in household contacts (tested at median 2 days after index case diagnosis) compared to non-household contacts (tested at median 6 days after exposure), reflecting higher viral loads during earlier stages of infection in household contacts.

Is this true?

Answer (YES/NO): NO